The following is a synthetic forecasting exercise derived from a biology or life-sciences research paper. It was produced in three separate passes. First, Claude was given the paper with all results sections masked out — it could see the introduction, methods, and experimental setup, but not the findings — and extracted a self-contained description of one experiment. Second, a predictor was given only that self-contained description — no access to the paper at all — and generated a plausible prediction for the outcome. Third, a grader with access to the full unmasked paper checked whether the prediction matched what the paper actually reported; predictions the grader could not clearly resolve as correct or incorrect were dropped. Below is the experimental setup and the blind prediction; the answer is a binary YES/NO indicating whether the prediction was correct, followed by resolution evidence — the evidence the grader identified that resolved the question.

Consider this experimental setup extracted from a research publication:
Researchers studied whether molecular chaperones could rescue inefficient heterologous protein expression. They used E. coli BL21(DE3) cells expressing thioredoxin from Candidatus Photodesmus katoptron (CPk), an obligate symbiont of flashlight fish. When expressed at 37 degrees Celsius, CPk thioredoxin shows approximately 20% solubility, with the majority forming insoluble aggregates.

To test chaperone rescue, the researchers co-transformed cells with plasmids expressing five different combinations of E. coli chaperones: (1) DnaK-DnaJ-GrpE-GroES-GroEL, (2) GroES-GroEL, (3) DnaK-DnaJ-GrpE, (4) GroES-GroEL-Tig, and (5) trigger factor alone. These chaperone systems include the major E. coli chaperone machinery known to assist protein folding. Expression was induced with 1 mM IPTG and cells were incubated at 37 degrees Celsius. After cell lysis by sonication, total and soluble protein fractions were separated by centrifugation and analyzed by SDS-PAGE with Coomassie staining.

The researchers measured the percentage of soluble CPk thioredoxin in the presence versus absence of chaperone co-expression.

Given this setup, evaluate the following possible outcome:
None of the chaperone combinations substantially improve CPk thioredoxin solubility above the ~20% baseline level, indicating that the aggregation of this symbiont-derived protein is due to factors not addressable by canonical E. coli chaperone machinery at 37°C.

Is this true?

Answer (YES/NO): YES